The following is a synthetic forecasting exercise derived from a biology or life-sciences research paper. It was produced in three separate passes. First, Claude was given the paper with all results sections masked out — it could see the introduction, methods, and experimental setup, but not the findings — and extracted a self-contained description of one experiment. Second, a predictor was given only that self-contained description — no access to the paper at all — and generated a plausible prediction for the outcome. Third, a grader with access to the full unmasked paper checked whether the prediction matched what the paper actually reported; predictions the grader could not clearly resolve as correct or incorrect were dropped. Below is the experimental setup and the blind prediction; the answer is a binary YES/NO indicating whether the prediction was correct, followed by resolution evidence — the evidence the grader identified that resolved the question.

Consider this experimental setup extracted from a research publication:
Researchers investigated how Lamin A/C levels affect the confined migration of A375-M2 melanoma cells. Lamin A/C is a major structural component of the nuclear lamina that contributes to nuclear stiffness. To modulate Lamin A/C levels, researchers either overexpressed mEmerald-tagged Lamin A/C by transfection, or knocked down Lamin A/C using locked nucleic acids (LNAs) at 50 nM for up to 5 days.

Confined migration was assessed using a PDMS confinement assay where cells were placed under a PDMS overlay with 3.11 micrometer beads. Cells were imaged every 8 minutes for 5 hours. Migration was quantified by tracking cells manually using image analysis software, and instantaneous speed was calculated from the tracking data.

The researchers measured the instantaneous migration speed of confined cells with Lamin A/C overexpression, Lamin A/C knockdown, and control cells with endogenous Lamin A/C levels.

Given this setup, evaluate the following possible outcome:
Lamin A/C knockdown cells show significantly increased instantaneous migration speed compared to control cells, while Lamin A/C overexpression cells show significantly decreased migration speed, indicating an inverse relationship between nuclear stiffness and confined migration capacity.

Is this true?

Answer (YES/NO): NO